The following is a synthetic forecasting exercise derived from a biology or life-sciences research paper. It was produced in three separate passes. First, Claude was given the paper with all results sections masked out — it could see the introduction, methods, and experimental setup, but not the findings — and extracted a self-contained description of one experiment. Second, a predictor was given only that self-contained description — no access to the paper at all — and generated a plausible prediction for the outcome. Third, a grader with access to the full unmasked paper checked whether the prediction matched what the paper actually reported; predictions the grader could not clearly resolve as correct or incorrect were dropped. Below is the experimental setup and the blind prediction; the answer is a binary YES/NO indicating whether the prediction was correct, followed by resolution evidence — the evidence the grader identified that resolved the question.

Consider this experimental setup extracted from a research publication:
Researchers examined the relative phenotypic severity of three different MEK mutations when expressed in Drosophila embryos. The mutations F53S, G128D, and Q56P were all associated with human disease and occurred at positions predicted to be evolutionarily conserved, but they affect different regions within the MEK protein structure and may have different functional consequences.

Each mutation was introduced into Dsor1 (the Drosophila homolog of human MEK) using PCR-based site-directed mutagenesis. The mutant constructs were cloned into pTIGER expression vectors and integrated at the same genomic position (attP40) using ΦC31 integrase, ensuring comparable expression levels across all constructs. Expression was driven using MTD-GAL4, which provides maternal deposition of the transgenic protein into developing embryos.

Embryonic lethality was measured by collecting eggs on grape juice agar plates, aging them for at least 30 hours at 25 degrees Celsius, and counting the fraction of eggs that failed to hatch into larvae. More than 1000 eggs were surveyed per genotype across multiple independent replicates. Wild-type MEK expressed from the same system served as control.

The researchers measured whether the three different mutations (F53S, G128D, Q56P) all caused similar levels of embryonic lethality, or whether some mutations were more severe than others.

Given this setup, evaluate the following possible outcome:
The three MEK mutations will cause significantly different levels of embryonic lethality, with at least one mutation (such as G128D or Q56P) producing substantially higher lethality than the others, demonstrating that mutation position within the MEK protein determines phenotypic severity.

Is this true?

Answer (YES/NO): YES